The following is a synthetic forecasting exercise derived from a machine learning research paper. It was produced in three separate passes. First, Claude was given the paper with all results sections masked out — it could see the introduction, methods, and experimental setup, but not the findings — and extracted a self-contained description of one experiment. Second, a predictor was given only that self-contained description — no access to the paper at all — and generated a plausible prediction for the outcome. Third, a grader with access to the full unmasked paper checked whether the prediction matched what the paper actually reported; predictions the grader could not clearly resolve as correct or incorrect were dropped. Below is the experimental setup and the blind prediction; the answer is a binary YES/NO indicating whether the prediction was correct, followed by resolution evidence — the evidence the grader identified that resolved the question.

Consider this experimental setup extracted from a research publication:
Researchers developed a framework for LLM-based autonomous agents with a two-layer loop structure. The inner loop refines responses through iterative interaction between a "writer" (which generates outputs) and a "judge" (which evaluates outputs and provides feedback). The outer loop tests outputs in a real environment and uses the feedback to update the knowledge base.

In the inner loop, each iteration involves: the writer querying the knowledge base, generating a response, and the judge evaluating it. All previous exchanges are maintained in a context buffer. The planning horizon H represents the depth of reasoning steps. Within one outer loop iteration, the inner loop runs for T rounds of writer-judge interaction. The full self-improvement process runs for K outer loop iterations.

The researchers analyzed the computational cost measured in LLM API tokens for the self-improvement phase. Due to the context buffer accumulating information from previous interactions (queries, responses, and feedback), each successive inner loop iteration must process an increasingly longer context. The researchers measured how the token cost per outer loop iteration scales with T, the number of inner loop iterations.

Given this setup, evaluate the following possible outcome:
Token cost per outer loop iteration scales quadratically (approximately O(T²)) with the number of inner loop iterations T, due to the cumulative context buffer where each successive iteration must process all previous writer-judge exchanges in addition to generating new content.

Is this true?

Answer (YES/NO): YES